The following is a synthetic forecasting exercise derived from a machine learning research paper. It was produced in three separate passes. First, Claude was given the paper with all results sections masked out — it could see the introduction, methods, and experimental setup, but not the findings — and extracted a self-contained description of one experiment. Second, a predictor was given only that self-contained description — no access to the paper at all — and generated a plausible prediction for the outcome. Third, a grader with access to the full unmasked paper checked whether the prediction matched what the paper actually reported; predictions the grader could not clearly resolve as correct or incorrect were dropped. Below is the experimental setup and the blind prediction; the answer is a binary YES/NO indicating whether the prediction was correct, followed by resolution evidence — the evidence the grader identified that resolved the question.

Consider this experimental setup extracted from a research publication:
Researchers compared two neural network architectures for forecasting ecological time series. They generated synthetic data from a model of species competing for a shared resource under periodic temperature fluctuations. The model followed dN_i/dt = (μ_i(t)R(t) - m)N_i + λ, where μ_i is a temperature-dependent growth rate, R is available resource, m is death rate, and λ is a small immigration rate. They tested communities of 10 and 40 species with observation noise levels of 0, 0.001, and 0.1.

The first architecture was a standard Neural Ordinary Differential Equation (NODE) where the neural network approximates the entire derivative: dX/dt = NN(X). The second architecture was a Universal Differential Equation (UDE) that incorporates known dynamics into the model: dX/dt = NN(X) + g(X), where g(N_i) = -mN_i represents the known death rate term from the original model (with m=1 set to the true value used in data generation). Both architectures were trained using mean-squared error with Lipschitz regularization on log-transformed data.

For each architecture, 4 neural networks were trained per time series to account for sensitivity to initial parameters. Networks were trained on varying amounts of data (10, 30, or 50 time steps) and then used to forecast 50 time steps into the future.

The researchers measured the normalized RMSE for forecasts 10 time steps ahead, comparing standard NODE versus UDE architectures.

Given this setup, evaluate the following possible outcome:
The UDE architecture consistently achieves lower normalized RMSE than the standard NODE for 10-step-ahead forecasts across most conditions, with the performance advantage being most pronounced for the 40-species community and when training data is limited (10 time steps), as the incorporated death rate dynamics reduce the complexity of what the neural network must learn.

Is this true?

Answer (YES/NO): NO